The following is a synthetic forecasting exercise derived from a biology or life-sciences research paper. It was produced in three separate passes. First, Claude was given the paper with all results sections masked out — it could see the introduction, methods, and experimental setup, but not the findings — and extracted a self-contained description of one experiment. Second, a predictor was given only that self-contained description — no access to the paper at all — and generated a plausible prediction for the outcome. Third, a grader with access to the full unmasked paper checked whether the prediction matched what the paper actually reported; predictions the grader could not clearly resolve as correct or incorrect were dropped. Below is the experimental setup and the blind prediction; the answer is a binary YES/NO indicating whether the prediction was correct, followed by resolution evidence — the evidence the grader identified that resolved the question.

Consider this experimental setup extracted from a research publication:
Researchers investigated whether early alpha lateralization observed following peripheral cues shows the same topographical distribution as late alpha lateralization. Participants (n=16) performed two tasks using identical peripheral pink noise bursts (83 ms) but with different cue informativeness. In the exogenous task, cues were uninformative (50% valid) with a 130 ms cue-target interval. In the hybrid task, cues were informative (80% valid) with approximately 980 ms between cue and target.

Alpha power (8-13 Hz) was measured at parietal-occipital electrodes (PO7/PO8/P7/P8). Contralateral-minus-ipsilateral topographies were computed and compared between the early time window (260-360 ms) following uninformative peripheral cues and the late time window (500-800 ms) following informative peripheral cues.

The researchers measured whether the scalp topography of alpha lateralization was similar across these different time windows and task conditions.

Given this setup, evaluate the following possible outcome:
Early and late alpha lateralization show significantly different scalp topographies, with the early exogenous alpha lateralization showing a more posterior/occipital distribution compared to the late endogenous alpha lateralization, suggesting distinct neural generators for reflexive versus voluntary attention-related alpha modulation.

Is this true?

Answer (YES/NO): NO